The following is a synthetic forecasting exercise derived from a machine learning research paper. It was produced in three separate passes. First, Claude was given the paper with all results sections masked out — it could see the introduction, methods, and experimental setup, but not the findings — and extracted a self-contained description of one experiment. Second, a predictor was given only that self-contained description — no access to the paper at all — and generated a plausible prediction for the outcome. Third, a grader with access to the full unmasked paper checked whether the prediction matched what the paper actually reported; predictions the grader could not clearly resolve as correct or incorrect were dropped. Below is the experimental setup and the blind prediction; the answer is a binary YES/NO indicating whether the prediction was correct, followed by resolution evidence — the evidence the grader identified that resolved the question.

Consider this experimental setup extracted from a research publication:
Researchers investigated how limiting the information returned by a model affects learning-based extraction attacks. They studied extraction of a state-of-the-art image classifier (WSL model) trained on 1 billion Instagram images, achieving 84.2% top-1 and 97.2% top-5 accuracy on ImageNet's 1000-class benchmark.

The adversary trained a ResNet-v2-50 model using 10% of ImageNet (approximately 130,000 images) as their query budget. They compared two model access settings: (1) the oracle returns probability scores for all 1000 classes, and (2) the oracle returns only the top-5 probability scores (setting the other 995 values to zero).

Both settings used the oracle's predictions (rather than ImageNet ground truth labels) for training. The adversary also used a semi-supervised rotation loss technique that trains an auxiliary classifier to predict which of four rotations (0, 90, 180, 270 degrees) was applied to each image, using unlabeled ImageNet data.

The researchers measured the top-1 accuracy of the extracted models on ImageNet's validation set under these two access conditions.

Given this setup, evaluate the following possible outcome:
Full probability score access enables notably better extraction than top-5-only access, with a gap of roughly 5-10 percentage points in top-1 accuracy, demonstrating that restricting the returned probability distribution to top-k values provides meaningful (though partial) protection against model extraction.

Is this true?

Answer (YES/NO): NO